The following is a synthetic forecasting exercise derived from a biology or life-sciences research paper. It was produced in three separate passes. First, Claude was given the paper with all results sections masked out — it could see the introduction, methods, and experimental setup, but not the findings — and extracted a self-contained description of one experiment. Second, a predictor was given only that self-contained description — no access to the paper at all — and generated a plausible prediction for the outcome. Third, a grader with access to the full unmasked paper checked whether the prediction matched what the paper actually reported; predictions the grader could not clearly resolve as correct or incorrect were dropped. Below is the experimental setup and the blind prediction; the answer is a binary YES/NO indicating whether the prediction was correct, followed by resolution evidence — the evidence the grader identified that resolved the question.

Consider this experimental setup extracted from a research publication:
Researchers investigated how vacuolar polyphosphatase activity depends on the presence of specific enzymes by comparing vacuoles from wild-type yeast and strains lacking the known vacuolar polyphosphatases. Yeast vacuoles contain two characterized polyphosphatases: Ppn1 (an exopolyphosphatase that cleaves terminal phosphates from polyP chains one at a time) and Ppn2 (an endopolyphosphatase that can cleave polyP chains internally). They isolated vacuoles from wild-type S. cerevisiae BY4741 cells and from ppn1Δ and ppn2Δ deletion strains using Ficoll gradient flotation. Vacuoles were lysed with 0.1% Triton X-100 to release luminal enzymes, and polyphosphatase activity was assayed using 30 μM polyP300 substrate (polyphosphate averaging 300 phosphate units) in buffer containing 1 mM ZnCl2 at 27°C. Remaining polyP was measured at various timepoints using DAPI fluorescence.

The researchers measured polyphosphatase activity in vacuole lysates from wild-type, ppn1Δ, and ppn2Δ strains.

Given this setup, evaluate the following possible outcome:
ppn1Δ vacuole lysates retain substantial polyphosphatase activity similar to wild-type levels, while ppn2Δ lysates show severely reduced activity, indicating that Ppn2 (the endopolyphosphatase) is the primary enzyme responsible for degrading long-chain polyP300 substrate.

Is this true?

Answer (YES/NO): NO